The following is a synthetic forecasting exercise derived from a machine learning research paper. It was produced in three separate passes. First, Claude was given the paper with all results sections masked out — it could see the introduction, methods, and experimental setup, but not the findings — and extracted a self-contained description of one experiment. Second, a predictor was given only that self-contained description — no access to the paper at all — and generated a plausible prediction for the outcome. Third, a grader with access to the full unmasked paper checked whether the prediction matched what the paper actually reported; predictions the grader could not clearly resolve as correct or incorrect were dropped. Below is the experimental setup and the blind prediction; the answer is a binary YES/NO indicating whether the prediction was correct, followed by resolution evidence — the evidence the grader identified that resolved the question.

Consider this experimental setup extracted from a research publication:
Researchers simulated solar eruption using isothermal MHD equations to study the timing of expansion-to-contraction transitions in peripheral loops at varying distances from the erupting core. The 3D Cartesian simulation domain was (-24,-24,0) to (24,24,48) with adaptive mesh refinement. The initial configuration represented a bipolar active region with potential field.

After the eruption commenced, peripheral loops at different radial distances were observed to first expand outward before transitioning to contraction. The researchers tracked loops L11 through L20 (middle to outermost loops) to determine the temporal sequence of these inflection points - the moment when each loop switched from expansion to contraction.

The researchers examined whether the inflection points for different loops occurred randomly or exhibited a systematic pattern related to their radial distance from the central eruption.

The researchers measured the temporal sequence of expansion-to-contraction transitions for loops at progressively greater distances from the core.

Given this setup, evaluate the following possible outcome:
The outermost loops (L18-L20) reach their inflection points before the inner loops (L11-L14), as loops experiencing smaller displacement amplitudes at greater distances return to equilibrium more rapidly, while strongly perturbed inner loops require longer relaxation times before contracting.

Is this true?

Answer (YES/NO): NO